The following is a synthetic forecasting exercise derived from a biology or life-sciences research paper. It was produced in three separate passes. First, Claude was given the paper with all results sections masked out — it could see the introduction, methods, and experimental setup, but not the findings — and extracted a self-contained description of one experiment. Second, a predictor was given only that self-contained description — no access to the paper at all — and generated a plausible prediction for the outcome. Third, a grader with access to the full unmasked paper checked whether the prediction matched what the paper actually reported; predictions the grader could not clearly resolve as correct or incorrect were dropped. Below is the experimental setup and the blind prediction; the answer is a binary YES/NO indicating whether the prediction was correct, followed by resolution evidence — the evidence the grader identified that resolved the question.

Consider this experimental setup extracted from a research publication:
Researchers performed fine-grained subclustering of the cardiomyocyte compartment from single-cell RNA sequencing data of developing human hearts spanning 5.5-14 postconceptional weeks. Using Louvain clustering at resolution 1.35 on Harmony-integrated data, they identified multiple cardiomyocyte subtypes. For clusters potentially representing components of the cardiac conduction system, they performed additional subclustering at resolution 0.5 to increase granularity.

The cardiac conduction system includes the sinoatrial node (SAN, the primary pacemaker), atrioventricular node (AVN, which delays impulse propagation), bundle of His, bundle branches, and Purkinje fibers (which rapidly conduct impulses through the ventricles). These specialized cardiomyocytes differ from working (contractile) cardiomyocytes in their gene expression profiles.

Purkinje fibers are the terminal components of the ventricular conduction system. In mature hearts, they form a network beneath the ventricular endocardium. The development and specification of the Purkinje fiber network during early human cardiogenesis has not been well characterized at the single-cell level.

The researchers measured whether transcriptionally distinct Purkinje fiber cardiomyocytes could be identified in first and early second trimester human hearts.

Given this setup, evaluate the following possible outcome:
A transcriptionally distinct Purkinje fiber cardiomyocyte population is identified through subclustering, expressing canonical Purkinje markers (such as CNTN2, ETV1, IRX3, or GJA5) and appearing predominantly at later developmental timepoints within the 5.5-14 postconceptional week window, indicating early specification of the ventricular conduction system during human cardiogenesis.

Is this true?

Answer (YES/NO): NO